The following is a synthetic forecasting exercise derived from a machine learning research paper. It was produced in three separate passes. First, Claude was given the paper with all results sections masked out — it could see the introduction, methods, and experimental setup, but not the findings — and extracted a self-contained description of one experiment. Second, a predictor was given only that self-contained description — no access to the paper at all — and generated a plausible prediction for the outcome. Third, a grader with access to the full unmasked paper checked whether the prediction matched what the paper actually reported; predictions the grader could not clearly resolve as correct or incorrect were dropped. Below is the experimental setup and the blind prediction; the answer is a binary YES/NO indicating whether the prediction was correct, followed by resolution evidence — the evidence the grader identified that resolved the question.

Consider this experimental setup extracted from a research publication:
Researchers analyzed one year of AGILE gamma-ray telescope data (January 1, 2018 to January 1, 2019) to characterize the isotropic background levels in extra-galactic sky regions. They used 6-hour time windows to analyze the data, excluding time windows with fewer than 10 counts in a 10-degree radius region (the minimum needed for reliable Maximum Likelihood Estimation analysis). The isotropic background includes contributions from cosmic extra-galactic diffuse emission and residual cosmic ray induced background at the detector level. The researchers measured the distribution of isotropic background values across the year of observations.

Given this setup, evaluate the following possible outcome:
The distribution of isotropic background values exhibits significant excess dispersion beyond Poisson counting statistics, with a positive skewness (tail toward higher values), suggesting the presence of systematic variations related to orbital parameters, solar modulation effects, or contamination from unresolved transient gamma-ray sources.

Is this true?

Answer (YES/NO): NO